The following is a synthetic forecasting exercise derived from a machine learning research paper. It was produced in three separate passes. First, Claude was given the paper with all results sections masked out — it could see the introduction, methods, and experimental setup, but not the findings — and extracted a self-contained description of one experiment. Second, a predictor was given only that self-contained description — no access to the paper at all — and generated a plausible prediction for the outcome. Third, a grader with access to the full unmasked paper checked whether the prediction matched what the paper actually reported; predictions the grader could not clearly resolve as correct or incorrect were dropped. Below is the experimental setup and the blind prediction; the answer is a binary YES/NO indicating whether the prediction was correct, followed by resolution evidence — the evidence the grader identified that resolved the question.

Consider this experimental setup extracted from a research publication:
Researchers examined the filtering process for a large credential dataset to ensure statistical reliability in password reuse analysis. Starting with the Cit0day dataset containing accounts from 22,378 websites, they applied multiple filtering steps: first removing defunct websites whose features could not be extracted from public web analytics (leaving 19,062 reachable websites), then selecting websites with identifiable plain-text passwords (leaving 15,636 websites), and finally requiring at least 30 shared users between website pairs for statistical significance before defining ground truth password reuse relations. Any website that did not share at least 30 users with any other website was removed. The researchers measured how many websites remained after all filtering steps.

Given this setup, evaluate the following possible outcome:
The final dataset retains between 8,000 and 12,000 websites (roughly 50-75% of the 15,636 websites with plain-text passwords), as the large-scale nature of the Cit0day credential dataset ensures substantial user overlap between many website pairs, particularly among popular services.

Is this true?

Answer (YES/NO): YES